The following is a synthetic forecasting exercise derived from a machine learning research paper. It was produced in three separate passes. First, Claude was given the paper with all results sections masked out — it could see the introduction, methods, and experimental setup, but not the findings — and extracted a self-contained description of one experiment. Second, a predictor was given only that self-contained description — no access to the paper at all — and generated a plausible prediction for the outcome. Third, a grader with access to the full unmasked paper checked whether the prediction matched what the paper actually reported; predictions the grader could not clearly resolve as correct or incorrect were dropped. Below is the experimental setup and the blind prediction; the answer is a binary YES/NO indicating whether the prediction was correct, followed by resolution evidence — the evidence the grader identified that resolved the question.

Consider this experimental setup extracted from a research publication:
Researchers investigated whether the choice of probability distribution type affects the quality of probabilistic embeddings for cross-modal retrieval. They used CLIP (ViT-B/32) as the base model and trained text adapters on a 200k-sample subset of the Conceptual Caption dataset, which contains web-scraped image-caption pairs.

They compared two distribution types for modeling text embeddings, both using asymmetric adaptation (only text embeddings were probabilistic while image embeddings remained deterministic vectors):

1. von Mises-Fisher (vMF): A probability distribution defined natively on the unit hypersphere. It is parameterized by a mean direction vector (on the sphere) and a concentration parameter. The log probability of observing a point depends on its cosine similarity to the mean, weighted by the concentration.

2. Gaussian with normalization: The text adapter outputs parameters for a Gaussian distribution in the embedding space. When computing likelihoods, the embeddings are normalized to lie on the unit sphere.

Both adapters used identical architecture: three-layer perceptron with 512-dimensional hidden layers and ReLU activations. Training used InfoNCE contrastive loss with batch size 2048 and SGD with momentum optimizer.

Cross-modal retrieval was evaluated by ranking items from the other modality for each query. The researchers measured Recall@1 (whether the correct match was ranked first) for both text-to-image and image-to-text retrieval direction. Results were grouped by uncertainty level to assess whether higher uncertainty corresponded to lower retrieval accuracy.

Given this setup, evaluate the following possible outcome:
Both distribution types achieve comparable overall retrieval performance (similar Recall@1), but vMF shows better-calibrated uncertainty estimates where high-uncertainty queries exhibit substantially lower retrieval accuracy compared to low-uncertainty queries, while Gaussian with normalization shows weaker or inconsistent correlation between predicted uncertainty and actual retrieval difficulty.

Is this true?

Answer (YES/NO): NO